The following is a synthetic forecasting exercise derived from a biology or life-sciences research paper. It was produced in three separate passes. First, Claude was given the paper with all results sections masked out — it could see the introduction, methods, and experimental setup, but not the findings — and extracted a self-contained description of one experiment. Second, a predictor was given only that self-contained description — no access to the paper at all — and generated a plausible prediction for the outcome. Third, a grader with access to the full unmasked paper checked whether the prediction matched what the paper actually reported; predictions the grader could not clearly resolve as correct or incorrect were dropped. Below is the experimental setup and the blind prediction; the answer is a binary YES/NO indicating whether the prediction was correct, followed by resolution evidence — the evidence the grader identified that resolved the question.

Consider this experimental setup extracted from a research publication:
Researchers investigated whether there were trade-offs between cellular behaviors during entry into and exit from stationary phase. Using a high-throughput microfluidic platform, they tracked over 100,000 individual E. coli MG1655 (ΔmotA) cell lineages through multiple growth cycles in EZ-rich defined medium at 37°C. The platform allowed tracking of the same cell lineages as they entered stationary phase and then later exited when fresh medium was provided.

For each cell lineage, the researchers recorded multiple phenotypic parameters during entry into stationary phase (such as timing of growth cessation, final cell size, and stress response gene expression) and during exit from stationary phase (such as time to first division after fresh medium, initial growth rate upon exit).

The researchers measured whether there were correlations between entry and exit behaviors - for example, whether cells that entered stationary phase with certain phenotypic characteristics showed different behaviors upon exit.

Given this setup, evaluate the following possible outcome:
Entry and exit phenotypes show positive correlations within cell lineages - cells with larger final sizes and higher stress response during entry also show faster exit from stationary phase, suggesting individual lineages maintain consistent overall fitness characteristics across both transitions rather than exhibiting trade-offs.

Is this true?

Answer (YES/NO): NO